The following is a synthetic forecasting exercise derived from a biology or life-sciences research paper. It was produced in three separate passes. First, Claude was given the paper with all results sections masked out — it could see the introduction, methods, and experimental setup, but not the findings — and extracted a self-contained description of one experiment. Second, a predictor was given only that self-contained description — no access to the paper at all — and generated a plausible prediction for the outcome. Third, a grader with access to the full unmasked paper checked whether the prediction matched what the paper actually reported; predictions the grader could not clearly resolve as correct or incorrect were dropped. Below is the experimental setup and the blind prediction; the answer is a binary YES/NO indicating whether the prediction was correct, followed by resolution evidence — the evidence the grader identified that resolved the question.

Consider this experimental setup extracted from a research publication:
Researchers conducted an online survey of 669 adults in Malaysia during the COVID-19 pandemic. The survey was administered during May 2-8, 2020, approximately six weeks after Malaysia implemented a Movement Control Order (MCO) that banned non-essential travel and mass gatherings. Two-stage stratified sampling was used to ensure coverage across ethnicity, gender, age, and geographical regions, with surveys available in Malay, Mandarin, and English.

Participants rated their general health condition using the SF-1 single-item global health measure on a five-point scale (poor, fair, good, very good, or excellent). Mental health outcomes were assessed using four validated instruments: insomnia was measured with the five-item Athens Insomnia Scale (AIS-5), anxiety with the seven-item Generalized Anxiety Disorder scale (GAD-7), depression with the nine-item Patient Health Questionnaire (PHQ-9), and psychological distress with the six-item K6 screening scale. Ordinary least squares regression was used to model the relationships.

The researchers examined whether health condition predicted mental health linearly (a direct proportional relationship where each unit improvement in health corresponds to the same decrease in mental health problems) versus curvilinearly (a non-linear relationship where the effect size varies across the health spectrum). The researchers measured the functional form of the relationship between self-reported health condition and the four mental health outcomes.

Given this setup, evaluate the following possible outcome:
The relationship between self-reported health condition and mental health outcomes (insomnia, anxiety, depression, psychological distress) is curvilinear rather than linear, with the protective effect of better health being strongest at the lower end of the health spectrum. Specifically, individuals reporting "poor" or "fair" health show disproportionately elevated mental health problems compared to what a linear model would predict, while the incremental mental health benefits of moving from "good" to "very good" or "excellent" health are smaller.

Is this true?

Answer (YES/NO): YES